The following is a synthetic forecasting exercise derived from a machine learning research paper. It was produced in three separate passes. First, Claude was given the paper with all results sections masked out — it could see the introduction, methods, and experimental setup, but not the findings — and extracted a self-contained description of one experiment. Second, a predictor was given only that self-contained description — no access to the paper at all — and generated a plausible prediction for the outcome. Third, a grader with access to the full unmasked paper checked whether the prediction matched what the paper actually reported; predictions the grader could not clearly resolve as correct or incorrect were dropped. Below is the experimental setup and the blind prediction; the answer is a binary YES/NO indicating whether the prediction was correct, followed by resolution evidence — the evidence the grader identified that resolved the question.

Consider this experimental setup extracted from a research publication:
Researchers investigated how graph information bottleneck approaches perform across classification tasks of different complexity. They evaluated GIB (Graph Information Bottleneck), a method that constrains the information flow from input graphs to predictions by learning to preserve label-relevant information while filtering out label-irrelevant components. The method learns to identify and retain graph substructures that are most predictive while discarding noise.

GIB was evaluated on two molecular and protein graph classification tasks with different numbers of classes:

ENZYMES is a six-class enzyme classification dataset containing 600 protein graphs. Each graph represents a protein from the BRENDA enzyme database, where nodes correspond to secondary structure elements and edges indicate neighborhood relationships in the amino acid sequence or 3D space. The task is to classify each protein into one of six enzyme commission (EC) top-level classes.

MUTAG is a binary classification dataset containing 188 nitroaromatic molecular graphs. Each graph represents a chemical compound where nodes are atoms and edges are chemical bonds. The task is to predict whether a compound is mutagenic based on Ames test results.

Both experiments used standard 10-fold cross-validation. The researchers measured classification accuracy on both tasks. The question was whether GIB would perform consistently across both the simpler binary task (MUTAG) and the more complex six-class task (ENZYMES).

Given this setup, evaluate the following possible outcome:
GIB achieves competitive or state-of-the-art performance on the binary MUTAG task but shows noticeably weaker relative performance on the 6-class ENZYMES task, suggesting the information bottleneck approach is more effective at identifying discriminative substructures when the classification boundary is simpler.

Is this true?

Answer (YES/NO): YES